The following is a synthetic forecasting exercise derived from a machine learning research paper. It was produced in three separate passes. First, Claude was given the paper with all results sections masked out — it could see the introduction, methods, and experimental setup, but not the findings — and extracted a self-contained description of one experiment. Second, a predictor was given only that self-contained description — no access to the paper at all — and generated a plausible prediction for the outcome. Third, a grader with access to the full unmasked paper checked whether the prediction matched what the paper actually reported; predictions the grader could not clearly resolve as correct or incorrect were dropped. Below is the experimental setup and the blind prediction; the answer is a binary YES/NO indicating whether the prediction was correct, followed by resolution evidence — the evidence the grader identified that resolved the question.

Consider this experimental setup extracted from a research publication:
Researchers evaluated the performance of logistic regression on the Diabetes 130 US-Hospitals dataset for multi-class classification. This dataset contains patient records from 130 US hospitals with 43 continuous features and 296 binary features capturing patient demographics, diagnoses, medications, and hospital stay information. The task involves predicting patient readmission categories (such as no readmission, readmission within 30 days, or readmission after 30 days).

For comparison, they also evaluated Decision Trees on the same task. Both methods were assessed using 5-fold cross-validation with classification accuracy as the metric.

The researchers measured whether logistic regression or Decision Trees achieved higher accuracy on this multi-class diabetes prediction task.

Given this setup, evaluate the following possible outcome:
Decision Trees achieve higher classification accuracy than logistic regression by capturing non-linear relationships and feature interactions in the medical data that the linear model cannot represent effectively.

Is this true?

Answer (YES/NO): NO